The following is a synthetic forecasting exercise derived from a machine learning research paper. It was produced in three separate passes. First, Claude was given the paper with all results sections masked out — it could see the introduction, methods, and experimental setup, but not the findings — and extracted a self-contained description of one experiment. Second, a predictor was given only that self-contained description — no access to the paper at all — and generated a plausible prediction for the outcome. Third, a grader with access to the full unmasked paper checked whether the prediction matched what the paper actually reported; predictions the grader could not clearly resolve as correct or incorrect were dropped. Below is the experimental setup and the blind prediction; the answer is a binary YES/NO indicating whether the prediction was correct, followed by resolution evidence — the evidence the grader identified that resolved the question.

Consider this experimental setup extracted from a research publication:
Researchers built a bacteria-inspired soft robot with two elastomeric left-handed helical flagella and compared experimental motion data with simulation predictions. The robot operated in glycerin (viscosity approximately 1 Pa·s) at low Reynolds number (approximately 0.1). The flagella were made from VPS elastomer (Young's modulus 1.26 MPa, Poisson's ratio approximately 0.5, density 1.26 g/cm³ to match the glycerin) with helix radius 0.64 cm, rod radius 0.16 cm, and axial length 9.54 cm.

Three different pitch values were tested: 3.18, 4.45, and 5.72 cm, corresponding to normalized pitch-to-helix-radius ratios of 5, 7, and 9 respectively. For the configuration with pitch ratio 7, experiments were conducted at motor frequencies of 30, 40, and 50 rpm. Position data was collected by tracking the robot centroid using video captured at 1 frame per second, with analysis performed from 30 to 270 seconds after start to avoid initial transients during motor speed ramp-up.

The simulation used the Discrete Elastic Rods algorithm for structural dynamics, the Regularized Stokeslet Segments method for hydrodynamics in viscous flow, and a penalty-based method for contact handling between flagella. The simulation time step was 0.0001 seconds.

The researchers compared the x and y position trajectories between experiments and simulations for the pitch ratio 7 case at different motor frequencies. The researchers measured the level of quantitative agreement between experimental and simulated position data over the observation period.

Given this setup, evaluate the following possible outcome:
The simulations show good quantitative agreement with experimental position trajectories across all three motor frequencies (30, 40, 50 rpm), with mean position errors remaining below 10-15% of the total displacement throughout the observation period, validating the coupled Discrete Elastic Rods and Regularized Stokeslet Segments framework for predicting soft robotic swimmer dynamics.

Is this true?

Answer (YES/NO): NO